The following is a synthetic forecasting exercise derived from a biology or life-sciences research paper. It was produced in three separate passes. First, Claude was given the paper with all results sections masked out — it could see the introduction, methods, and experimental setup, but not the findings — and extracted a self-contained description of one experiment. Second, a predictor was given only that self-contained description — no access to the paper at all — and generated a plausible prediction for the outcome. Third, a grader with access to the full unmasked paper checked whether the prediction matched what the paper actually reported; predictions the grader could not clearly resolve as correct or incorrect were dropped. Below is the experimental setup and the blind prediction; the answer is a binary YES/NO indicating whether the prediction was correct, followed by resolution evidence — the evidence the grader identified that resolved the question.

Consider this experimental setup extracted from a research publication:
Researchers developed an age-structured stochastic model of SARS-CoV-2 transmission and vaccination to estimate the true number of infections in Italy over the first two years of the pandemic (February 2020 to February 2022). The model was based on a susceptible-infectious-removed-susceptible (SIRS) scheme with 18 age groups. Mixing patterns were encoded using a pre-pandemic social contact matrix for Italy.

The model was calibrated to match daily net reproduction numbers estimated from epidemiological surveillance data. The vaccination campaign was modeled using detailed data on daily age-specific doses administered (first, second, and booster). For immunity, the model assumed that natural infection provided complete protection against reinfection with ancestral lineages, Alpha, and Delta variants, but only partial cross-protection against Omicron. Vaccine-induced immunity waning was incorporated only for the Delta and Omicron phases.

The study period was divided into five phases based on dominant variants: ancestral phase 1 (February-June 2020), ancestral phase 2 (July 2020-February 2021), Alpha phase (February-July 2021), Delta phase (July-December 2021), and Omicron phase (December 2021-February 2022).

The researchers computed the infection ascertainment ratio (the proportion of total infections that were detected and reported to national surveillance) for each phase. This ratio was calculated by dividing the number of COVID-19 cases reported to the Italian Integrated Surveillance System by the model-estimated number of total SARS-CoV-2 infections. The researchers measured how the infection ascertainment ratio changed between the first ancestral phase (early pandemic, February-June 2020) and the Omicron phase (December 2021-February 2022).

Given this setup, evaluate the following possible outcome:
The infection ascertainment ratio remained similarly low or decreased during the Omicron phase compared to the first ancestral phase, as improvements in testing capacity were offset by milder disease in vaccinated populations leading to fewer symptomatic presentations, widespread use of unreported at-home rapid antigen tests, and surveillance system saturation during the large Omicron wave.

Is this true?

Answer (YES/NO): NO